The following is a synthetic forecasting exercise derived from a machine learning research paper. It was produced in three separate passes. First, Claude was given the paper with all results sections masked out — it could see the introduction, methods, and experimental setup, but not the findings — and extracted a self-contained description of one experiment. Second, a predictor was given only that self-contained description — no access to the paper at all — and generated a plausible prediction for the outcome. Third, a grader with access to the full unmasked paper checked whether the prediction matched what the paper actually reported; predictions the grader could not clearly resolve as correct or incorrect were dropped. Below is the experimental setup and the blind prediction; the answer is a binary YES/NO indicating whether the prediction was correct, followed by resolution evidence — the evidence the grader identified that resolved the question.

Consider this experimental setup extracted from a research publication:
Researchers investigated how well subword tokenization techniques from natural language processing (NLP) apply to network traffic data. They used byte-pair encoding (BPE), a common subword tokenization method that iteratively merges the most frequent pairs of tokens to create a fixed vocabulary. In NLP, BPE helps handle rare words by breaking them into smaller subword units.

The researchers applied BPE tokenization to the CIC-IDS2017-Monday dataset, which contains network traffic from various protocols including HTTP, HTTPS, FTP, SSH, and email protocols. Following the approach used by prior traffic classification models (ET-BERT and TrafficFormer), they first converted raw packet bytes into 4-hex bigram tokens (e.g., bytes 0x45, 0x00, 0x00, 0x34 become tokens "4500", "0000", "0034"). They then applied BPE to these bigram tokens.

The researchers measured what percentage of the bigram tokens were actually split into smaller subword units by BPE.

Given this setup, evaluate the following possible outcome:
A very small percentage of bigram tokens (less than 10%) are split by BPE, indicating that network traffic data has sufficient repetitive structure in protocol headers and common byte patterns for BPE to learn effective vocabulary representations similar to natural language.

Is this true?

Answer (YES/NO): NO